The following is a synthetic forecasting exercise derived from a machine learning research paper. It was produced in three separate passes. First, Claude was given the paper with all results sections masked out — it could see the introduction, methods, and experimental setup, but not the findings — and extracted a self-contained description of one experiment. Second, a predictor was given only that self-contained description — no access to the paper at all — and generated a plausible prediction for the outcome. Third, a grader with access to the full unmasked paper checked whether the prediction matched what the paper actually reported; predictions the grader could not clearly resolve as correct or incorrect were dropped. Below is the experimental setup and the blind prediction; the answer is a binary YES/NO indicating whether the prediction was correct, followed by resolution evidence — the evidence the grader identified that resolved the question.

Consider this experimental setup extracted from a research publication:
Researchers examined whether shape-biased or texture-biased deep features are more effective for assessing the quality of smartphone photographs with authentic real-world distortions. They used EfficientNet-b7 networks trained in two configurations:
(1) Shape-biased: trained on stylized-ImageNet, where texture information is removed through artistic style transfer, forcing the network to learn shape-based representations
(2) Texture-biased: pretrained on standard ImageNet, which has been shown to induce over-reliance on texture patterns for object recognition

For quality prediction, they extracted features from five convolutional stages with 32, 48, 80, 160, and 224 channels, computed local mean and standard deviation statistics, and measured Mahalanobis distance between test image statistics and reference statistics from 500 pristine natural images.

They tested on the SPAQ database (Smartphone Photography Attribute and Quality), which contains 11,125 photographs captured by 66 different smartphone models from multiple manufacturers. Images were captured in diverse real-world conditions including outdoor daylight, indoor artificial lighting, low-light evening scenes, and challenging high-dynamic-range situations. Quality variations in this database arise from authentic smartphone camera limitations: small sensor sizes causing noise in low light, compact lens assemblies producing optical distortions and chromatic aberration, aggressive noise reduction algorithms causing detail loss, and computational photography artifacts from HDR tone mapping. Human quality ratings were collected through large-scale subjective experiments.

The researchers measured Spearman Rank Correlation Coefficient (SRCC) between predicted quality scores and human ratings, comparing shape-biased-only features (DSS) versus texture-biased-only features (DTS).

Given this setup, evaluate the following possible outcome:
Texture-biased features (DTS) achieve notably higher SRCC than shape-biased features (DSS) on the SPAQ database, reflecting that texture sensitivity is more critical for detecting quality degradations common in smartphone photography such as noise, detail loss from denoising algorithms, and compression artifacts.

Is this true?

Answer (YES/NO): NO